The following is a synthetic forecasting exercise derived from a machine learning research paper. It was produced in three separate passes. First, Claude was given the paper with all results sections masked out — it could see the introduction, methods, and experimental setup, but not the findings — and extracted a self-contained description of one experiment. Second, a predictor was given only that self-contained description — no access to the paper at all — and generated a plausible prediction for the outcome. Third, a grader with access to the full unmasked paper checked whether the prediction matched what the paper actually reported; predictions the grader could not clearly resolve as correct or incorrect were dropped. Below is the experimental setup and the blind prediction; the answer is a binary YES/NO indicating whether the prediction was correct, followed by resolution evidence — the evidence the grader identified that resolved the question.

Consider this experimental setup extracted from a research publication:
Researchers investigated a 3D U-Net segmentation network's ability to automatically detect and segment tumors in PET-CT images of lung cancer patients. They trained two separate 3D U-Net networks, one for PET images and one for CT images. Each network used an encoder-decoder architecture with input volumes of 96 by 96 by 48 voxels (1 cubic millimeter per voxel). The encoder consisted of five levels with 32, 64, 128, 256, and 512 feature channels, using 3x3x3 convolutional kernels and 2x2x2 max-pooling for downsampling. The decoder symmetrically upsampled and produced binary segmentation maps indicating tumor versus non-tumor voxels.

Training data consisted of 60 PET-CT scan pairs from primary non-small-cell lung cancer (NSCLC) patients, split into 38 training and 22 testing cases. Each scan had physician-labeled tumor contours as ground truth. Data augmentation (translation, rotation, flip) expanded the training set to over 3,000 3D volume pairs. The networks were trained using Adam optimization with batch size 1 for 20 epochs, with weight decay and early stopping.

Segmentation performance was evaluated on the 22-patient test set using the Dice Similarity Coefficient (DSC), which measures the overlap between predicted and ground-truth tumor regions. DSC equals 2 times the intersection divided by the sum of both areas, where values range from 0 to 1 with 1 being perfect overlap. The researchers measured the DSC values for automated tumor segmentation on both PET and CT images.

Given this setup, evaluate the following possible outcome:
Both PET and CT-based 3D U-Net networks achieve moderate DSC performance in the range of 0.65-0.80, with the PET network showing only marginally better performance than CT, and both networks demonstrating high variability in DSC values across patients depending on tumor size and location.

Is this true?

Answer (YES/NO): NO